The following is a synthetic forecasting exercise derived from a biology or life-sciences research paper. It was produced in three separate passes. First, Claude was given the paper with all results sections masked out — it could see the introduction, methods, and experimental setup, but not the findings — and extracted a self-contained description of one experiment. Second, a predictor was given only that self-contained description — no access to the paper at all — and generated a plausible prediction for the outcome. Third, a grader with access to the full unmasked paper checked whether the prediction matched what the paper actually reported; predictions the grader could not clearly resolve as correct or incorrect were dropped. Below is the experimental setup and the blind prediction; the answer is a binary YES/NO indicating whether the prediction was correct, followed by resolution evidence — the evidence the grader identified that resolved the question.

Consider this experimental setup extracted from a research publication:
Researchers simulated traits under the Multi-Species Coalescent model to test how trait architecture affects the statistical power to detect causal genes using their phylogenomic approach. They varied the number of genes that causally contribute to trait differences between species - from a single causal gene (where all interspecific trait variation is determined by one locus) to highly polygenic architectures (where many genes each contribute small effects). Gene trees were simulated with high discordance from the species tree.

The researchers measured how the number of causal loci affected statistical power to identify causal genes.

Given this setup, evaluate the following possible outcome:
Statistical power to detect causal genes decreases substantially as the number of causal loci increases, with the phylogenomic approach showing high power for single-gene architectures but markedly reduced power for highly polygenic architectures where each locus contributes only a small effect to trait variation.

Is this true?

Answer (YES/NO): YES